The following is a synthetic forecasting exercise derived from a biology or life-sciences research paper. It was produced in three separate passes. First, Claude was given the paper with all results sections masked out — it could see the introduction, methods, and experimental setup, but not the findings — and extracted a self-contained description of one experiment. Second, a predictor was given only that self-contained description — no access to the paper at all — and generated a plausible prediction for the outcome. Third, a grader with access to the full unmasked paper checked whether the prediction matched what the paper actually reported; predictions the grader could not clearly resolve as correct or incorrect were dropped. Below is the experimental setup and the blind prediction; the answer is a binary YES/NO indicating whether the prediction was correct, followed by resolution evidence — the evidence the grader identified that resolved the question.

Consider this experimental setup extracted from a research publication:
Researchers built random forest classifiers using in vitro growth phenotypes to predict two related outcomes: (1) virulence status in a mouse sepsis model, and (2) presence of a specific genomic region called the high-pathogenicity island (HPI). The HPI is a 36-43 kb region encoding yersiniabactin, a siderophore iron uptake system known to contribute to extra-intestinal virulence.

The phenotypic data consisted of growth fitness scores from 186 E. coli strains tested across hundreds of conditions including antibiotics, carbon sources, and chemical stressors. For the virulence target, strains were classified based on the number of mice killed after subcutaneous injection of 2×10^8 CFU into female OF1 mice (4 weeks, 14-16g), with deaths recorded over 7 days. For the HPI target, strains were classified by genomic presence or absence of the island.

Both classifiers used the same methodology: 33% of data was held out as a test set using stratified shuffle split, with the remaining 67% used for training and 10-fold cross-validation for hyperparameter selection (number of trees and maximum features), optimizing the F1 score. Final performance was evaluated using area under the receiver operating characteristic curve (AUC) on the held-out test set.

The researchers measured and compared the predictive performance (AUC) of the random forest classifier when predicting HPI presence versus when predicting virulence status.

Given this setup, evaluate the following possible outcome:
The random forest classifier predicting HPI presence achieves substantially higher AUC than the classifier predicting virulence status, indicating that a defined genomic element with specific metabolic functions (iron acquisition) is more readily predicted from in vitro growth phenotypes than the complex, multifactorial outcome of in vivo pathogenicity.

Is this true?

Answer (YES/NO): NO